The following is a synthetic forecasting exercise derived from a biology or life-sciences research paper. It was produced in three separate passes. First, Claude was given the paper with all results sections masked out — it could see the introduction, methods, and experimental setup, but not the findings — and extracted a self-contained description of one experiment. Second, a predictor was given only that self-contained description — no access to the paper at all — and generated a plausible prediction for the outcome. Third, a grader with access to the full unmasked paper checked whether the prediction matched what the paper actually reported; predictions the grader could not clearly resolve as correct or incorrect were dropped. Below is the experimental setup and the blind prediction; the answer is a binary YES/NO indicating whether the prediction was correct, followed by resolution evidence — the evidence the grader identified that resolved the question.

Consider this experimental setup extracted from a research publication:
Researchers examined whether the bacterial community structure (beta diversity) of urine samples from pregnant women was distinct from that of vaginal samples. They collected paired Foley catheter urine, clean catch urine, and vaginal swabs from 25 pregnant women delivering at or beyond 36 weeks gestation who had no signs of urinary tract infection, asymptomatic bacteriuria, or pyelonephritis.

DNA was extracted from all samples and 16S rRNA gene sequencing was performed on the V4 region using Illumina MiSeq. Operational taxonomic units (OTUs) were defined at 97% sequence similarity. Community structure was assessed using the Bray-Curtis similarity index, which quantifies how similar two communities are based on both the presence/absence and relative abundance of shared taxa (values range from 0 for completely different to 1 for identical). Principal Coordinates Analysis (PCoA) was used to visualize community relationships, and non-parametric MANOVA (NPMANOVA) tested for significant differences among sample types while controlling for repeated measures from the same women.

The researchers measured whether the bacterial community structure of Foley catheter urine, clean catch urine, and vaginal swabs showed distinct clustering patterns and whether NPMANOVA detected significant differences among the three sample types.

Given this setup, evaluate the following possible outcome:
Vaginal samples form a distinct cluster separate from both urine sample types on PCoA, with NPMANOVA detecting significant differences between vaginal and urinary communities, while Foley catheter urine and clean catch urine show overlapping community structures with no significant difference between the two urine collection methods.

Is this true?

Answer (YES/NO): NO